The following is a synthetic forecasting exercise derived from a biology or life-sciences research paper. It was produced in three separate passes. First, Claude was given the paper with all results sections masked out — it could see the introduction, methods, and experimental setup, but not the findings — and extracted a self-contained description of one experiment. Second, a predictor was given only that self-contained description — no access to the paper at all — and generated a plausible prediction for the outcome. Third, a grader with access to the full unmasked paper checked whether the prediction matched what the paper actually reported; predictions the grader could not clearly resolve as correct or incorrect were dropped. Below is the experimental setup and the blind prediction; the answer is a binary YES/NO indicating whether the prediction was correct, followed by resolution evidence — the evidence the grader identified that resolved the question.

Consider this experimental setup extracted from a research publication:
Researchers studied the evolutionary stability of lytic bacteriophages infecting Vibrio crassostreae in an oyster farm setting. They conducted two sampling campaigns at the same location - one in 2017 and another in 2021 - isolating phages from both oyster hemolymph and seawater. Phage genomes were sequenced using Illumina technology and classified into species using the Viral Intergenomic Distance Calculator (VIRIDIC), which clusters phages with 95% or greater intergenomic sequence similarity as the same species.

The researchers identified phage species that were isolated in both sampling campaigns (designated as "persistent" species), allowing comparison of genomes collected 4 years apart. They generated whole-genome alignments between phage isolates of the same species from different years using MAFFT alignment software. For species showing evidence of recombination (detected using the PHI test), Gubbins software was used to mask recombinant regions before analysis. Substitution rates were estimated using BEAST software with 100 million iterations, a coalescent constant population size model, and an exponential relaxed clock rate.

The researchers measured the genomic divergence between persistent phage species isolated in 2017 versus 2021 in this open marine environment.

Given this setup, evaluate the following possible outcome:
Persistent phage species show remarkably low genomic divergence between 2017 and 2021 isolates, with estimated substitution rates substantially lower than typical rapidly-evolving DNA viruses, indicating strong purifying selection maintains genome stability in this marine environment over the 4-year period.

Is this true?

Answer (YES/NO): NO